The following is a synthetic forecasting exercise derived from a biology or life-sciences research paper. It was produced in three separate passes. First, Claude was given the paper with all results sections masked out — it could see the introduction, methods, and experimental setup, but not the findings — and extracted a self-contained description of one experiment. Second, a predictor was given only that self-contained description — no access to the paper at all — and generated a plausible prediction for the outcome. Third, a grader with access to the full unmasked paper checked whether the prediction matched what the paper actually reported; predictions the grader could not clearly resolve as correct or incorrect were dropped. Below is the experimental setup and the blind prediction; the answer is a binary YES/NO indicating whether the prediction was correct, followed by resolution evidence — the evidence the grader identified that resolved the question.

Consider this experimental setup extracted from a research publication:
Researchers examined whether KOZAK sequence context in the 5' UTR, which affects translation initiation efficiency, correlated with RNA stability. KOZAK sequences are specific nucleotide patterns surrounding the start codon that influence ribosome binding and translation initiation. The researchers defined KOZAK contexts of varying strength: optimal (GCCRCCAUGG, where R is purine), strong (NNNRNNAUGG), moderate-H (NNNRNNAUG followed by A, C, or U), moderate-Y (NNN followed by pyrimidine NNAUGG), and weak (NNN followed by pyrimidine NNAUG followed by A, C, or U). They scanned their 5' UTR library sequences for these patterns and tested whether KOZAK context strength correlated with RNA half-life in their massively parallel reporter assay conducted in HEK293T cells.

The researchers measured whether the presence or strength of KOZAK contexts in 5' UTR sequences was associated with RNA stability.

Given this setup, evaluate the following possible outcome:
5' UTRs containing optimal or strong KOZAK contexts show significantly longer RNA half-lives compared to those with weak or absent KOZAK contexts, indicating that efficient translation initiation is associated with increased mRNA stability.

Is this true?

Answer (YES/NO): NO